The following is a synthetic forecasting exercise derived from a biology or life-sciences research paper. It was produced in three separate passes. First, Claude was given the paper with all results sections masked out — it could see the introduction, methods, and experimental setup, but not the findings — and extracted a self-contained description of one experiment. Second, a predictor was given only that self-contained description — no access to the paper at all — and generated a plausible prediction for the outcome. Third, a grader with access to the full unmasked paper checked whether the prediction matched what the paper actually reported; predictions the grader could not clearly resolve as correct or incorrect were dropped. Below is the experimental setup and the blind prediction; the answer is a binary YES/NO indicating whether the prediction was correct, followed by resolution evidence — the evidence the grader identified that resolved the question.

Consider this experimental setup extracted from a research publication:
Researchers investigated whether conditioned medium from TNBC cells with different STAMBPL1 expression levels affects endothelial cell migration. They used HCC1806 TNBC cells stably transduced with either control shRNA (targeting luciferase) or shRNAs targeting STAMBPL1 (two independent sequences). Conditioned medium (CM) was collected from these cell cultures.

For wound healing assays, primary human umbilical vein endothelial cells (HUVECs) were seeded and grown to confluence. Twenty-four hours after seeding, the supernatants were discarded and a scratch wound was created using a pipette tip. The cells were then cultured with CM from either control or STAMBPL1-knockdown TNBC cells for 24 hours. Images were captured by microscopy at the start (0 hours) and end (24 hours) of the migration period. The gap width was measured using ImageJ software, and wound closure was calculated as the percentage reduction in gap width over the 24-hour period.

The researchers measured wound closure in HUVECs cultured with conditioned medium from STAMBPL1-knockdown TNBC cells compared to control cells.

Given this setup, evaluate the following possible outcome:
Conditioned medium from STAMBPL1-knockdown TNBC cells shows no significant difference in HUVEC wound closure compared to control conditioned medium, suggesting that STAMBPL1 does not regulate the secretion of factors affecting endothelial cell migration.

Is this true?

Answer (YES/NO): NO